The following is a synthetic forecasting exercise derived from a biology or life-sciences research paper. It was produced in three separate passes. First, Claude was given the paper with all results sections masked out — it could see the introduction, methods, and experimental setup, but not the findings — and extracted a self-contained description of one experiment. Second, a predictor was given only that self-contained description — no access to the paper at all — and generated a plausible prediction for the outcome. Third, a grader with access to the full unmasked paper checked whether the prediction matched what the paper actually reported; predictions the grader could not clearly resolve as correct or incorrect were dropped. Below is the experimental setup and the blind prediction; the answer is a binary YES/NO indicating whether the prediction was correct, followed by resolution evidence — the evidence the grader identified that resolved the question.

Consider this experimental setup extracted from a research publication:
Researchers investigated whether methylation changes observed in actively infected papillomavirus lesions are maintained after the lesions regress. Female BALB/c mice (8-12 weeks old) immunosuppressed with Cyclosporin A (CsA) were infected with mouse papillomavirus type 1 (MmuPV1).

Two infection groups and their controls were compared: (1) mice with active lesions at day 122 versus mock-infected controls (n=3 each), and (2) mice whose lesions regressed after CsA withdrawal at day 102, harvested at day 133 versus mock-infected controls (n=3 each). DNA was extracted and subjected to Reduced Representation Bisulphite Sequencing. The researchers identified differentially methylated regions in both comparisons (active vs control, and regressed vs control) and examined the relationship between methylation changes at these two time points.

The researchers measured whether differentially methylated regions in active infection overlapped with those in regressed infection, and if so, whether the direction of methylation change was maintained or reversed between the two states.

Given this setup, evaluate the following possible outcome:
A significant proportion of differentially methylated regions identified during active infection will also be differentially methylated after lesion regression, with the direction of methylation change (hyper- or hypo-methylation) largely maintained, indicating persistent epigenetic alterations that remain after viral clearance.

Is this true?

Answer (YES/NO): NO